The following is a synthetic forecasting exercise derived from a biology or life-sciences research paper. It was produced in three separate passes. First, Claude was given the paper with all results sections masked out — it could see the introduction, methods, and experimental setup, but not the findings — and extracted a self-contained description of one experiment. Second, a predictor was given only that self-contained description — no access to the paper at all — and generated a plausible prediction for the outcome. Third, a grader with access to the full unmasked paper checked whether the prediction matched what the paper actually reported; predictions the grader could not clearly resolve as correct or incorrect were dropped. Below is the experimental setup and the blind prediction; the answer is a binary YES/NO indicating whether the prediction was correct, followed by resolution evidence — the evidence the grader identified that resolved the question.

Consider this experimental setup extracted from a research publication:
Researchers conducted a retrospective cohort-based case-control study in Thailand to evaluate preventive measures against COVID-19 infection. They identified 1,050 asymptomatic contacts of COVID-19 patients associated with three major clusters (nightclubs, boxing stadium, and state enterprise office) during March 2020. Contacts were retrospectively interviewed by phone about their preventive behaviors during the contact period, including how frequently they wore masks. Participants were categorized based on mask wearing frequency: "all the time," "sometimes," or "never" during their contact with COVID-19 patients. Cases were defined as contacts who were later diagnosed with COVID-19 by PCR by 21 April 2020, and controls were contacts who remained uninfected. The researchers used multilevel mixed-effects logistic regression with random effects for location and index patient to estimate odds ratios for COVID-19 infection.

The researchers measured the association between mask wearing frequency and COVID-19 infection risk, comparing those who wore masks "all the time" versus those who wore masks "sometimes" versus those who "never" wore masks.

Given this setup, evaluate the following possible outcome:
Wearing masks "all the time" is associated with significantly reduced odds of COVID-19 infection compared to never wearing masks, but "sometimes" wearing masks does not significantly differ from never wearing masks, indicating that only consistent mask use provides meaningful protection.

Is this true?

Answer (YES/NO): YES